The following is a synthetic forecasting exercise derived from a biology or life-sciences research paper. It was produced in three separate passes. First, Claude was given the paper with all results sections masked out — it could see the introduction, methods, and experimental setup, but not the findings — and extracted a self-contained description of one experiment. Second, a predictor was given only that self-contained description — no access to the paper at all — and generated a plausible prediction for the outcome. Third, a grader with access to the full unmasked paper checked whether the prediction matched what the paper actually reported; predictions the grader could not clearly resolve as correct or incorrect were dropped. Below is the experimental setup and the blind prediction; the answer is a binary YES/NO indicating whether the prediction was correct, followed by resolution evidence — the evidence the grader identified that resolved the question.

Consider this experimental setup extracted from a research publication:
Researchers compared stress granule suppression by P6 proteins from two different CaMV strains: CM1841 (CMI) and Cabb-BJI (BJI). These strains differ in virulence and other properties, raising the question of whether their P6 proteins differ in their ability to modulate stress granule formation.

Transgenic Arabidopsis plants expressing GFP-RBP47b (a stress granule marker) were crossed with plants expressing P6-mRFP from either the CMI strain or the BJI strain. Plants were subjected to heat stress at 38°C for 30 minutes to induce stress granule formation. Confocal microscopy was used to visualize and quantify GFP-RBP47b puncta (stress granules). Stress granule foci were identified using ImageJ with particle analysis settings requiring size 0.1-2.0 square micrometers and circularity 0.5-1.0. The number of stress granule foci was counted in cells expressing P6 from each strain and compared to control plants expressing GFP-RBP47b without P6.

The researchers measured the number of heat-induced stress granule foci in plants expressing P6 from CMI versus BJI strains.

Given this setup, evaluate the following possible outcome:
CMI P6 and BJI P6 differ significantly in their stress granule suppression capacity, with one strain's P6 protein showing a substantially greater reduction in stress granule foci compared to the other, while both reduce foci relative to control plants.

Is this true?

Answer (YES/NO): NO